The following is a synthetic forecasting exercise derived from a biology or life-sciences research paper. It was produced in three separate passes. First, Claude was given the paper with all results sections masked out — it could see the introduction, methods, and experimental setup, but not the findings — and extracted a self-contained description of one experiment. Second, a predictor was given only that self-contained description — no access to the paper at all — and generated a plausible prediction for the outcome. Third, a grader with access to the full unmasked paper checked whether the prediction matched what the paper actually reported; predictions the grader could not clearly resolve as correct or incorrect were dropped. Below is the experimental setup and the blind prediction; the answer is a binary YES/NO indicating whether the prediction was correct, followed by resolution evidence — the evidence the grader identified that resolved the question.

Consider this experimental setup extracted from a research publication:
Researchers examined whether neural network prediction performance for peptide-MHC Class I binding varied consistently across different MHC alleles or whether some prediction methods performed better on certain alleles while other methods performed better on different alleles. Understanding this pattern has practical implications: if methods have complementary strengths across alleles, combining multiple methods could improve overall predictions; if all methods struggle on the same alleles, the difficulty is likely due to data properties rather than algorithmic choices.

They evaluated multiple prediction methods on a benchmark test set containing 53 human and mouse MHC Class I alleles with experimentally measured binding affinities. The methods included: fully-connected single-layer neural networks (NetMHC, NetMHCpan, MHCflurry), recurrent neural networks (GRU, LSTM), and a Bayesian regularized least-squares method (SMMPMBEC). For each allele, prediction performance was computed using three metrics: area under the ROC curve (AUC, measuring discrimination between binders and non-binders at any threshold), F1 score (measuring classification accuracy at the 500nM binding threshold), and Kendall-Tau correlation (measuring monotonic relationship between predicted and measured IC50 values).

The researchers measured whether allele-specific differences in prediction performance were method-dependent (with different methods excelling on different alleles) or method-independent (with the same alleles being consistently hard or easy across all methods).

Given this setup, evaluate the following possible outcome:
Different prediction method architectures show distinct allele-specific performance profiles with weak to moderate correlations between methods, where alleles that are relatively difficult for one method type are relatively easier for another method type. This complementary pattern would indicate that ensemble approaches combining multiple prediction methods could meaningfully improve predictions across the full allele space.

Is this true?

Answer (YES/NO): NO